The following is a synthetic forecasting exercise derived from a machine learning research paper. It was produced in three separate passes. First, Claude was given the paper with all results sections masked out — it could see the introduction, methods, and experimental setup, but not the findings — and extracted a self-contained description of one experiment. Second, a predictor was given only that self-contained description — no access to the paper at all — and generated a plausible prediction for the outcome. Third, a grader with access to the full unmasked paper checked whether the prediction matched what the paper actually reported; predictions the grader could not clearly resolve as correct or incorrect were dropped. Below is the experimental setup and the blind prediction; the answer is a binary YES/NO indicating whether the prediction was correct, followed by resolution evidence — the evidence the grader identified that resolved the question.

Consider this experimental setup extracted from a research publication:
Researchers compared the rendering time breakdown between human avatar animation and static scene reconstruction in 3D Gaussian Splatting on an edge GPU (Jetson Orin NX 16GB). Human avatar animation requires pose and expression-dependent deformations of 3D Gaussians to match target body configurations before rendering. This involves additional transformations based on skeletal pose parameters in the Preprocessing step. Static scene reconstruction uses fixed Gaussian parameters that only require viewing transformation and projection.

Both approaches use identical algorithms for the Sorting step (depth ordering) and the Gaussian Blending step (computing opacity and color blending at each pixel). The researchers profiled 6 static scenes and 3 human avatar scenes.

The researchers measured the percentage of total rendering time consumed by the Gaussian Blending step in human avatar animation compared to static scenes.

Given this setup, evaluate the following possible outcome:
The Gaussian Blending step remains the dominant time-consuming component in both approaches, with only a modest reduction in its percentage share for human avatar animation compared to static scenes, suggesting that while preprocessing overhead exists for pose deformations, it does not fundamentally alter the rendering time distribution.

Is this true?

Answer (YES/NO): NO